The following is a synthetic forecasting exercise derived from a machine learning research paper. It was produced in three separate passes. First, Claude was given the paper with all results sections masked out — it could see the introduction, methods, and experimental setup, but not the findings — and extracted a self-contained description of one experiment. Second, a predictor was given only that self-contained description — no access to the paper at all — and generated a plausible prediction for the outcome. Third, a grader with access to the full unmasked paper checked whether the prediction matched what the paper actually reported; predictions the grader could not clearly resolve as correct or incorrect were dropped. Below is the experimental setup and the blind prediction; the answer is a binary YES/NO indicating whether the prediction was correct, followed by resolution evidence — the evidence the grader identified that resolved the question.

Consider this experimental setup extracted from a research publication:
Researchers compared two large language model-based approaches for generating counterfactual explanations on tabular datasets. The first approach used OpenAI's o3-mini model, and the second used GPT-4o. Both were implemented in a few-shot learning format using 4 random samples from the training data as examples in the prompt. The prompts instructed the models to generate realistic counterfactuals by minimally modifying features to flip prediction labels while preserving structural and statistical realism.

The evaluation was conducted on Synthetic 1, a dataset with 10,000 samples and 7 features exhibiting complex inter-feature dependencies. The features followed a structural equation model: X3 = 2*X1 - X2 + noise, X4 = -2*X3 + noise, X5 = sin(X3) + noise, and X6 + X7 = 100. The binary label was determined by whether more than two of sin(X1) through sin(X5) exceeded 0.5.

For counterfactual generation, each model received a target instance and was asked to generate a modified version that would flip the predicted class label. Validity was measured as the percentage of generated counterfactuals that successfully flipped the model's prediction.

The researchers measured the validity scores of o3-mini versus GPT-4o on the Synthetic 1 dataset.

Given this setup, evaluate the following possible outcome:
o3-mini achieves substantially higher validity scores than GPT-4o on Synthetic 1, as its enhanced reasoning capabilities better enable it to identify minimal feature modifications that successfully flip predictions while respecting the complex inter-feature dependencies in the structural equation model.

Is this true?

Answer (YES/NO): YES